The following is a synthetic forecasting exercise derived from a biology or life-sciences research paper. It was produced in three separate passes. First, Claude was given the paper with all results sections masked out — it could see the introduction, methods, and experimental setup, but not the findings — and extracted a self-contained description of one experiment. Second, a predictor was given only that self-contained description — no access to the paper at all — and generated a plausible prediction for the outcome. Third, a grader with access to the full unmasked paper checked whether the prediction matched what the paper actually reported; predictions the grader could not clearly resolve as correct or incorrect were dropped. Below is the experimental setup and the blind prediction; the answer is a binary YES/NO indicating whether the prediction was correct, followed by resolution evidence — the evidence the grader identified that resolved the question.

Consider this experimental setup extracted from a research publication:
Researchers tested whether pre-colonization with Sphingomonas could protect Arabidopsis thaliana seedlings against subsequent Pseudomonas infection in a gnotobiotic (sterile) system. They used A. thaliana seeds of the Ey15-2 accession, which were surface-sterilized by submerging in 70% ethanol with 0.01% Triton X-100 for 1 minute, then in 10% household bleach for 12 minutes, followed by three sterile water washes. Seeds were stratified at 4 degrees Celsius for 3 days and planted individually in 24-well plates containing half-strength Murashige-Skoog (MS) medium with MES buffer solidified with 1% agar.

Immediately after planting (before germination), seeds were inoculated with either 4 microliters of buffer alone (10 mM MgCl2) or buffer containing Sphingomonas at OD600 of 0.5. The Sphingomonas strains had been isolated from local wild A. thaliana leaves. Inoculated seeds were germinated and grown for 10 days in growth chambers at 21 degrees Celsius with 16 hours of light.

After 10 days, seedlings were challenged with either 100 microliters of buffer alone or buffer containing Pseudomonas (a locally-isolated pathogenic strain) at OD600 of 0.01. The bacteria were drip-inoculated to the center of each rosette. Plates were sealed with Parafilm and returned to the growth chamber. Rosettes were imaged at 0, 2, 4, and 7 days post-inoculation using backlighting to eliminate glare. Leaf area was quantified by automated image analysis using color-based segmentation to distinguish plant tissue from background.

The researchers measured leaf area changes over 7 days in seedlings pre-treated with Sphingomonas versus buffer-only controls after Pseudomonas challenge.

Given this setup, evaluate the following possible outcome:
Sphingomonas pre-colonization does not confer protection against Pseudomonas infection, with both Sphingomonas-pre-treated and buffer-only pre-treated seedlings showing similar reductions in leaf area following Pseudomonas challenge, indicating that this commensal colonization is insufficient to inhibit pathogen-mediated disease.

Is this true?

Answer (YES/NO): NO